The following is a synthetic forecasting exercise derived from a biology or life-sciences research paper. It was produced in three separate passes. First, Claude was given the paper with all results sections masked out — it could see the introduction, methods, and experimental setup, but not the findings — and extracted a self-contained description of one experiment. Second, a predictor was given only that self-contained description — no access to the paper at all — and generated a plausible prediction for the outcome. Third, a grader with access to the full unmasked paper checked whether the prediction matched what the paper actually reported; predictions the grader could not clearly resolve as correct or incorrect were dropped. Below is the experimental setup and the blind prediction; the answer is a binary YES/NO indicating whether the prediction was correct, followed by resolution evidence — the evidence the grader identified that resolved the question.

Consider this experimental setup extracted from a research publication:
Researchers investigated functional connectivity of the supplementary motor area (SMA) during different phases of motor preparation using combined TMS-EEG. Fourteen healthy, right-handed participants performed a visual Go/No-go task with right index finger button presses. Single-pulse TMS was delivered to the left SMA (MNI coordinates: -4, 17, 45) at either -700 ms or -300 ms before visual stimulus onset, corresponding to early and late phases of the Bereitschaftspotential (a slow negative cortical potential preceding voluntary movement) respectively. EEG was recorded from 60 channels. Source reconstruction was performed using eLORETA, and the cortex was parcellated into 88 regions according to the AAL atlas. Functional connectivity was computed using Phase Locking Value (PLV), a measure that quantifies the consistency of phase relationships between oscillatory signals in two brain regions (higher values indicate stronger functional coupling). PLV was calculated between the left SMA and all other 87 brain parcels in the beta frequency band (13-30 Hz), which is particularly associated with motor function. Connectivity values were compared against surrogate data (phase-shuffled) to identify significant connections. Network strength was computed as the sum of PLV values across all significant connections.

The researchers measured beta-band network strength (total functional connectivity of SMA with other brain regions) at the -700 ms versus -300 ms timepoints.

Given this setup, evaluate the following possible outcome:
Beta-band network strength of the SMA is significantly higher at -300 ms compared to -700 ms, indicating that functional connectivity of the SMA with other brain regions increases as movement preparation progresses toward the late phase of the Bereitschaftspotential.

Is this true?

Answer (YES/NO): NO